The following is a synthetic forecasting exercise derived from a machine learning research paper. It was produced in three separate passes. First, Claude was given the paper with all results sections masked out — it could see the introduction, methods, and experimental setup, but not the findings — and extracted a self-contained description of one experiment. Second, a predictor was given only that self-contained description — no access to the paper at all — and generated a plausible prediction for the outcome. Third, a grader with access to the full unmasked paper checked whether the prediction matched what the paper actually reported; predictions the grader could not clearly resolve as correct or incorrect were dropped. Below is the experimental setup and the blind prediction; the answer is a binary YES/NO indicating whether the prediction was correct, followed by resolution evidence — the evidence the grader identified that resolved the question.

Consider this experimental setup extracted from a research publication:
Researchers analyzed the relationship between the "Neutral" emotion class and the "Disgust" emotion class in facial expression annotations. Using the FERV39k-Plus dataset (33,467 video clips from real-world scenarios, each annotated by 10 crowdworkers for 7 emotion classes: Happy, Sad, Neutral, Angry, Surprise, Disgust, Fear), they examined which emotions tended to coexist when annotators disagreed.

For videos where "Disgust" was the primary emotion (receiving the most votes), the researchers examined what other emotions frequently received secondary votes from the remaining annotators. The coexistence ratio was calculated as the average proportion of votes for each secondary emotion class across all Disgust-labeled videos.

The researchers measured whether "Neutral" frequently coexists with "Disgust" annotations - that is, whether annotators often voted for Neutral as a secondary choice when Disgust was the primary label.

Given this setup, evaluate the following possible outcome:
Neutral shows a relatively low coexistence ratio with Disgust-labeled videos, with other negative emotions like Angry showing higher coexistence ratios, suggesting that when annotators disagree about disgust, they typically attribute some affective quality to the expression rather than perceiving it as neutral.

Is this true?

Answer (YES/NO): NO